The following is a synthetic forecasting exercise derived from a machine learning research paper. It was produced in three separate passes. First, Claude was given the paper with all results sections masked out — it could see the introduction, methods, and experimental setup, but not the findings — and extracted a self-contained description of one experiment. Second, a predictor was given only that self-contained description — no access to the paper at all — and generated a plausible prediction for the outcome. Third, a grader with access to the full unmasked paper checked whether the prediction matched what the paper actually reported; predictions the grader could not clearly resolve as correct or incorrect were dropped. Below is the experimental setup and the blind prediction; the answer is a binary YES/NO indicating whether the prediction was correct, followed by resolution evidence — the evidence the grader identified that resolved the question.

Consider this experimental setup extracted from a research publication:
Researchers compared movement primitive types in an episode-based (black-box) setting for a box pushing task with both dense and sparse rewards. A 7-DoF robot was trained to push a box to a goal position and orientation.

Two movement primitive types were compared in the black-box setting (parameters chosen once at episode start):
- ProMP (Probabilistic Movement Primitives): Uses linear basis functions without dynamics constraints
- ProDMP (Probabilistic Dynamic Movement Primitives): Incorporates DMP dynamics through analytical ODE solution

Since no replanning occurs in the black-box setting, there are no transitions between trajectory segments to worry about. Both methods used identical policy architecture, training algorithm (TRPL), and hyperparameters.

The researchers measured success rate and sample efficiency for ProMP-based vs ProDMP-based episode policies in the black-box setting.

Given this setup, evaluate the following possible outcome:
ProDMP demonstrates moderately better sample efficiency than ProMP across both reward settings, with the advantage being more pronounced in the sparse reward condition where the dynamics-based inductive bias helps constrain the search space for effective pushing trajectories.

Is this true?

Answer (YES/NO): NO